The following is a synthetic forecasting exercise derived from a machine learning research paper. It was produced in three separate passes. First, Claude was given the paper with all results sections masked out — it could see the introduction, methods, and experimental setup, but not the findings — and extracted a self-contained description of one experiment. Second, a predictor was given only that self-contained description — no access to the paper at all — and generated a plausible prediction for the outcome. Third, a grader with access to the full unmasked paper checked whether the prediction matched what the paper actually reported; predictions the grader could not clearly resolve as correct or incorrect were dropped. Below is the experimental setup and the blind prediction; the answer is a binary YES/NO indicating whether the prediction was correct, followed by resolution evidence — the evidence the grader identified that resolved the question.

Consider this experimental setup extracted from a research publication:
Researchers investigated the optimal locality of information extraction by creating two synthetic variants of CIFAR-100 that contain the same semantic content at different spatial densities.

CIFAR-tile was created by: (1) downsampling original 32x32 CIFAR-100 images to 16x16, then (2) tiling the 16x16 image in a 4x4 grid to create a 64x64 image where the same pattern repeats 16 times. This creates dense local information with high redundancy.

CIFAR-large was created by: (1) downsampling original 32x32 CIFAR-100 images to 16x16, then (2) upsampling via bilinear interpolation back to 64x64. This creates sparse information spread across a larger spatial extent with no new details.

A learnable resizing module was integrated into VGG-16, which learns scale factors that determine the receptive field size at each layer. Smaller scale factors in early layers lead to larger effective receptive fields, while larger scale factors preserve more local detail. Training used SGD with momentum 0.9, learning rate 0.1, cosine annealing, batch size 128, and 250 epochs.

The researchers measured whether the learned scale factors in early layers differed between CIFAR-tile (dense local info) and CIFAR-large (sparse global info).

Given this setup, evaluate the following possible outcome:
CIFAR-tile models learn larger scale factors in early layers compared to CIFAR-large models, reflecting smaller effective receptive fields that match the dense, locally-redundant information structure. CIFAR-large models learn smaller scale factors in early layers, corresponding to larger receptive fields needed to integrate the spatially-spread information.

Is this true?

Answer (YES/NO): YES